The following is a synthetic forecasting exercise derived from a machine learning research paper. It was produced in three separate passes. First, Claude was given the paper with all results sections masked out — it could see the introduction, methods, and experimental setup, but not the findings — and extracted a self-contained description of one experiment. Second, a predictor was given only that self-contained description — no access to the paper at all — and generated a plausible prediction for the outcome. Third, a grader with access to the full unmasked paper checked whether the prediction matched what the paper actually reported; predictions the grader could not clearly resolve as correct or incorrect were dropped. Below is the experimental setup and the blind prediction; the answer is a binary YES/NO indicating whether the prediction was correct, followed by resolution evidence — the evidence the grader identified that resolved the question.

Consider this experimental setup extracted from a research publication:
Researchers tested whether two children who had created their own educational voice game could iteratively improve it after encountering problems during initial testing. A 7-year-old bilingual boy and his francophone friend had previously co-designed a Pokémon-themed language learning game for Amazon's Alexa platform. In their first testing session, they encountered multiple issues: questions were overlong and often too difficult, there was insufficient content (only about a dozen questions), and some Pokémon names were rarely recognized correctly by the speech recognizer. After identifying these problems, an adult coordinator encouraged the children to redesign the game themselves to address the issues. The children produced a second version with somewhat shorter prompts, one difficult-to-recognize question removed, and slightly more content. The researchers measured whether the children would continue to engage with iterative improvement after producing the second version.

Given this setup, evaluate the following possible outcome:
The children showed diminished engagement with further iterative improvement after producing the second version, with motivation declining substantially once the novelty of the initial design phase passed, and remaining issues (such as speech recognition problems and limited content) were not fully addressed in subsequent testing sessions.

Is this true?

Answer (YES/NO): YES